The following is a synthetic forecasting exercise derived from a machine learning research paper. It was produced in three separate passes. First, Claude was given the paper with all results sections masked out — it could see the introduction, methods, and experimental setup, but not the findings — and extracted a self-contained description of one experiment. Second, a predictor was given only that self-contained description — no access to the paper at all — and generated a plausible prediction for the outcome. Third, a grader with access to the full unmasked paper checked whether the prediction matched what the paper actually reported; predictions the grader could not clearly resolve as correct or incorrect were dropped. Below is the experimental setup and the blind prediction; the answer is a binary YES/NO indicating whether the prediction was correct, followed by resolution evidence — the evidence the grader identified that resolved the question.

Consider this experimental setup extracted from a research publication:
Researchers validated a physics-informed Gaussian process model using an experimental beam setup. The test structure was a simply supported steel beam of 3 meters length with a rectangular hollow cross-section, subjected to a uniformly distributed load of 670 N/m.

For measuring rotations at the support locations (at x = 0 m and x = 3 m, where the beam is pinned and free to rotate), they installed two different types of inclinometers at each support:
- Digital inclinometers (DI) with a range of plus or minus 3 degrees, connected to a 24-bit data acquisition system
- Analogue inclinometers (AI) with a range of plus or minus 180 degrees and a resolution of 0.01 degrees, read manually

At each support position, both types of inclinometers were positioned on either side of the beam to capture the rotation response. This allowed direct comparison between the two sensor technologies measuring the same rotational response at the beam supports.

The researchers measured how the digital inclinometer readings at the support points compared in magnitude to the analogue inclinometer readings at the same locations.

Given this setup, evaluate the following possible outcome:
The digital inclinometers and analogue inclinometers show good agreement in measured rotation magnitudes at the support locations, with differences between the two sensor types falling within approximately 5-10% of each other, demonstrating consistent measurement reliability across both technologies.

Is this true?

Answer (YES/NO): NO